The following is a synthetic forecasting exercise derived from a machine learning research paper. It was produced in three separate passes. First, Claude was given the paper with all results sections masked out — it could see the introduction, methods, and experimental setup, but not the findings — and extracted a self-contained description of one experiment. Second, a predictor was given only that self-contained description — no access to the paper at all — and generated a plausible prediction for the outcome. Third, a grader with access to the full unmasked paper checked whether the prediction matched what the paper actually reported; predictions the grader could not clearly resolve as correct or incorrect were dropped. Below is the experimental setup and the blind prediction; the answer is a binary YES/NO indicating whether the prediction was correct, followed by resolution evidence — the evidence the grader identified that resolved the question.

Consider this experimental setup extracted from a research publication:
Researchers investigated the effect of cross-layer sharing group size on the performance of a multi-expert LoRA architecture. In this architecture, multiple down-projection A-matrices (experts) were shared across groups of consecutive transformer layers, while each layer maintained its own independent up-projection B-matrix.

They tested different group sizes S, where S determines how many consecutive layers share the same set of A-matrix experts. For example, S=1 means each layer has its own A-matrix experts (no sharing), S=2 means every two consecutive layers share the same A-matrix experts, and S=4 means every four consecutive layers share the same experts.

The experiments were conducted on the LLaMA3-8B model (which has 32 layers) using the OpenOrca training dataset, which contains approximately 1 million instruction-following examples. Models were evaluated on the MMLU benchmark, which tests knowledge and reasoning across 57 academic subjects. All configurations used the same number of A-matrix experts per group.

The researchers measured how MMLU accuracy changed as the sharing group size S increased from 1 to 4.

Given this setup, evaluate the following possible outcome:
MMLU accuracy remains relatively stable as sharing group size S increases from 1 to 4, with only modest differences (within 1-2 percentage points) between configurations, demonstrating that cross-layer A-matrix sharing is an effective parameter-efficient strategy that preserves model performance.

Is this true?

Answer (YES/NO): YES